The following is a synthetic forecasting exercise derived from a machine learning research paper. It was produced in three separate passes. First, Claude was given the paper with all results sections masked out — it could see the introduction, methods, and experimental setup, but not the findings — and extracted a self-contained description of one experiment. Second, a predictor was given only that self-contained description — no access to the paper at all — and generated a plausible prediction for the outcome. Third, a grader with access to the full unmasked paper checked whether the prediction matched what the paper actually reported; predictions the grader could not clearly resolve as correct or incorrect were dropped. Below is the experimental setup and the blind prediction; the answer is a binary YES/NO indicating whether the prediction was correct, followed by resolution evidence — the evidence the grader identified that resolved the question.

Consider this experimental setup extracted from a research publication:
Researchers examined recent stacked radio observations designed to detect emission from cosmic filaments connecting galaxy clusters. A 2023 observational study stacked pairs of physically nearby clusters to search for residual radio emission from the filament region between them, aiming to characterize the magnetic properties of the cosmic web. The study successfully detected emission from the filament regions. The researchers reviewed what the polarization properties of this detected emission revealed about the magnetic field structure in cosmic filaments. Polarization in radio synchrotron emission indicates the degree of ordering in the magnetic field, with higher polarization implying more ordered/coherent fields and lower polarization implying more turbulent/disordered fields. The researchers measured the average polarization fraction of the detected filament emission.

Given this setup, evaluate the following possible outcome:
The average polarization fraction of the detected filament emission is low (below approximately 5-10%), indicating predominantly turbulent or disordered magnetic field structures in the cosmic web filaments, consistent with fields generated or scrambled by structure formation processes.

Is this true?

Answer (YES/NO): NO